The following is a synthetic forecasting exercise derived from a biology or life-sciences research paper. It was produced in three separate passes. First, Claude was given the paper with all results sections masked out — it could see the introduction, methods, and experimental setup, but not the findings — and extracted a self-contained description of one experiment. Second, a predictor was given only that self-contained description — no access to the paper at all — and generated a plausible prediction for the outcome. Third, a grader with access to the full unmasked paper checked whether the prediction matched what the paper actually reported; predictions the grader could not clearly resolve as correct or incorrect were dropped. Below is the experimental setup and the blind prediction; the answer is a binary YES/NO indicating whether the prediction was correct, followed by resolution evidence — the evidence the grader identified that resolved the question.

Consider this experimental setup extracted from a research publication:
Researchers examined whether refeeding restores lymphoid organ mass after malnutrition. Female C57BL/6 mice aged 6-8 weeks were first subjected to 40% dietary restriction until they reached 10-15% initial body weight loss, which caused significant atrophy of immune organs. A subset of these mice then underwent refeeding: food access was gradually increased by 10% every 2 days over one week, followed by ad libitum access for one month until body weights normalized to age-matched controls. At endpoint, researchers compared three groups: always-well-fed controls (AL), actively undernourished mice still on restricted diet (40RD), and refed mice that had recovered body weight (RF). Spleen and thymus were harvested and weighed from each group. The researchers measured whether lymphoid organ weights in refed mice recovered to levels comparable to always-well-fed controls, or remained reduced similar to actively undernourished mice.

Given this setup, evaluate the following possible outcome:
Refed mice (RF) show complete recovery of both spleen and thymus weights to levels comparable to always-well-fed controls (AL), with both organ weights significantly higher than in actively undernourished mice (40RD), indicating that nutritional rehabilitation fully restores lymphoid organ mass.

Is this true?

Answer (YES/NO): YES